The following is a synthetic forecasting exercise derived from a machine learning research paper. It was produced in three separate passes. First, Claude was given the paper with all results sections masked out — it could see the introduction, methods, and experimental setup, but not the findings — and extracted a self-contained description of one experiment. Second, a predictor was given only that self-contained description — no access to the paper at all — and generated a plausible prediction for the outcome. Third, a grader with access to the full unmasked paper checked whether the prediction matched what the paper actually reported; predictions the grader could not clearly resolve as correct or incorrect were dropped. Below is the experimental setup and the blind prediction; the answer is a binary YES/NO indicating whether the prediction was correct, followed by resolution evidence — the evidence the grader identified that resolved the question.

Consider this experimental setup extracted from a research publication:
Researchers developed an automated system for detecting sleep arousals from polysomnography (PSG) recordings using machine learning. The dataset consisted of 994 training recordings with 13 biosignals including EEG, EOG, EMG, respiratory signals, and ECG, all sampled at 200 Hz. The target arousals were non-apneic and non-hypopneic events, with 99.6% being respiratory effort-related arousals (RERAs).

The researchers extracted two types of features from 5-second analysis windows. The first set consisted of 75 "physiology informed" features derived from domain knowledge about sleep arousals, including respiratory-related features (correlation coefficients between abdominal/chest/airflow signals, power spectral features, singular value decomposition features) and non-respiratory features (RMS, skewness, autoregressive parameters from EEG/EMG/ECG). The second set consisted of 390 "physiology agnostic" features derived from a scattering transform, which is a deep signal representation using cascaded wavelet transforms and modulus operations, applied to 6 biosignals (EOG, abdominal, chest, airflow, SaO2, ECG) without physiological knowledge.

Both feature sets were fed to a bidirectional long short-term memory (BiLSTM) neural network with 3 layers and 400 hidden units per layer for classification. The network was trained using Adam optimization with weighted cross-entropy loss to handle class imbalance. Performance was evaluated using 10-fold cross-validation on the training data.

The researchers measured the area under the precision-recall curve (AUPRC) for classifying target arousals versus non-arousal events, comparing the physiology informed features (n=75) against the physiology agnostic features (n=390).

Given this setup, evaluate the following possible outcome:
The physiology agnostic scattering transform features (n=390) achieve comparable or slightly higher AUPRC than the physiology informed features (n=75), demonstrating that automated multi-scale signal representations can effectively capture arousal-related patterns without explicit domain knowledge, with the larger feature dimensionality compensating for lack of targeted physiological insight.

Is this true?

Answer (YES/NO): NO